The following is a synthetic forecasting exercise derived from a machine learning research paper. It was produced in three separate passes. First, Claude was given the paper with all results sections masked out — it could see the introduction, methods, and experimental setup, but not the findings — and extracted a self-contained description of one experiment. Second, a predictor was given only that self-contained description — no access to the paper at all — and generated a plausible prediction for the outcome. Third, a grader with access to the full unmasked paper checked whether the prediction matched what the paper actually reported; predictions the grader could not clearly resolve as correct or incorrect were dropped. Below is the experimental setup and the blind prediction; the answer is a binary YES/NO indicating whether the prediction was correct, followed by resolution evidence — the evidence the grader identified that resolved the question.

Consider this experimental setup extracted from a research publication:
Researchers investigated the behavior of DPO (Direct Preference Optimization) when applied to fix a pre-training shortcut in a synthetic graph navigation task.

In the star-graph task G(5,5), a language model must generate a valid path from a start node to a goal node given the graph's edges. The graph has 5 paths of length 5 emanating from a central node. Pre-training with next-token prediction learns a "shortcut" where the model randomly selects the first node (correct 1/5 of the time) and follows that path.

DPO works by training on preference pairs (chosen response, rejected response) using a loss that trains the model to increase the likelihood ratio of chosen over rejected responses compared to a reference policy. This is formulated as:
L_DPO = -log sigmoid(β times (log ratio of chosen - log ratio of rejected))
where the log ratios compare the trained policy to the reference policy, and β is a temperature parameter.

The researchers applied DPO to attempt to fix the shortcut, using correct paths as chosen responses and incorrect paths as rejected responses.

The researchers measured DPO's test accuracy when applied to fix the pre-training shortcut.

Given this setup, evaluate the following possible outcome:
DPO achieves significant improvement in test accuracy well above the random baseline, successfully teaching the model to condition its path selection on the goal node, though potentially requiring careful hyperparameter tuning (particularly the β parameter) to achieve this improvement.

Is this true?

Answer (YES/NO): NO